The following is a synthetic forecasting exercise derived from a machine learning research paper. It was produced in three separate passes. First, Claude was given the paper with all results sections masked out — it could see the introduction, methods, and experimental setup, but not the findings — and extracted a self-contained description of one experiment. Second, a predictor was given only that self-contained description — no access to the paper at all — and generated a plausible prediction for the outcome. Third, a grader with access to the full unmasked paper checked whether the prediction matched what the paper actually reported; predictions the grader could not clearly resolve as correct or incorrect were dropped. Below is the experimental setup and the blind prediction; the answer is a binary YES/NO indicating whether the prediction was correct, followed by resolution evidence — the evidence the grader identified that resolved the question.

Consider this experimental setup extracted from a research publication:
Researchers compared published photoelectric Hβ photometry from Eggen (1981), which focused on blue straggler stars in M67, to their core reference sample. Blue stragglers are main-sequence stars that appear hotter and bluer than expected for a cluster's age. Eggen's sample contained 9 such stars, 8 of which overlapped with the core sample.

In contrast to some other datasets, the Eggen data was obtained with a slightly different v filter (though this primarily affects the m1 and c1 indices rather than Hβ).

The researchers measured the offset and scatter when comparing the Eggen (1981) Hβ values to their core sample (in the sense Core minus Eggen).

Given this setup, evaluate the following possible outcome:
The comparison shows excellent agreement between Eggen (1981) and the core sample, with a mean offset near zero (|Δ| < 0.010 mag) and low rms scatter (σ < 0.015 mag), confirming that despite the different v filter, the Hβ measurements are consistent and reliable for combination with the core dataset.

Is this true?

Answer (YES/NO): NO